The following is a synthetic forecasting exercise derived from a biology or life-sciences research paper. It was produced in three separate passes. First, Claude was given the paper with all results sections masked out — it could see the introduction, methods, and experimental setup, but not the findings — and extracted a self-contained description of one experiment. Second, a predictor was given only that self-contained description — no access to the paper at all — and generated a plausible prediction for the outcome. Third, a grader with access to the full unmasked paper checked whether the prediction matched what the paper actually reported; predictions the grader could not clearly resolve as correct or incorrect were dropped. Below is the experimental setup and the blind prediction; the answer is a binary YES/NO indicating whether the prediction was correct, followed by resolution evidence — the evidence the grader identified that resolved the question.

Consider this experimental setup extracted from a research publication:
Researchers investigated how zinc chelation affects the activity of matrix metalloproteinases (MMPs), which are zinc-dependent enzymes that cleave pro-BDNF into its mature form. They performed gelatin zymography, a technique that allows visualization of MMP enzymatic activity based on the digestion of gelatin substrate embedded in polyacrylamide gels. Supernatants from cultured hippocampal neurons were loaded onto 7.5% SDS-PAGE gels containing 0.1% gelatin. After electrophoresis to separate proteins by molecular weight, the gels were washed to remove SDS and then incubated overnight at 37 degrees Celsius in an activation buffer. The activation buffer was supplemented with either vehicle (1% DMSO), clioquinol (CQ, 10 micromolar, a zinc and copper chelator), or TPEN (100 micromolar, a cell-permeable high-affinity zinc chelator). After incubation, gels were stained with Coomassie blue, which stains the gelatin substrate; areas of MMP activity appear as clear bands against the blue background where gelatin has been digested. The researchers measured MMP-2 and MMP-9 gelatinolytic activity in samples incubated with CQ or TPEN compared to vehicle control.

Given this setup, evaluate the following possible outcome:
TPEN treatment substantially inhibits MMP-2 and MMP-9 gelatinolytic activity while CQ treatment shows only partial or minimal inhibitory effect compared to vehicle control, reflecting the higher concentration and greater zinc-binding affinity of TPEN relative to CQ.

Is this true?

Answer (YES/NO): NO